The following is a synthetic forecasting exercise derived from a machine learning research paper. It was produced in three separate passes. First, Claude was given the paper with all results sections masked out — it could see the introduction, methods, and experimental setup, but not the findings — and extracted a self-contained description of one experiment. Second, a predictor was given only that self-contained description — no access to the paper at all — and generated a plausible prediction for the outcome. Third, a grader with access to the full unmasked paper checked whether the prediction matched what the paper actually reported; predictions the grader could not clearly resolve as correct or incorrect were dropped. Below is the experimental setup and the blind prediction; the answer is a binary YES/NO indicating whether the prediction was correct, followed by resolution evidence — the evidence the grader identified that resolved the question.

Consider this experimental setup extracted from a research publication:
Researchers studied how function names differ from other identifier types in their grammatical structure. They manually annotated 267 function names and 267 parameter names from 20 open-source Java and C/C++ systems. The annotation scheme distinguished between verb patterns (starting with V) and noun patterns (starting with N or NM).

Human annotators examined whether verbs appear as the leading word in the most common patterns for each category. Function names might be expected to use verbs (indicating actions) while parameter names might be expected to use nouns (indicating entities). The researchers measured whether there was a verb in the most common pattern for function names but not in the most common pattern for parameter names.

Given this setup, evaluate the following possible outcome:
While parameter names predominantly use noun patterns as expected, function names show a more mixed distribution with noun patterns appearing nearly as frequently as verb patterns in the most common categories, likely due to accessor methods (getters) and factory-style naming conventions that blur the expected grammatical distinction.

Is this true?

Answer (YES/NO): NO